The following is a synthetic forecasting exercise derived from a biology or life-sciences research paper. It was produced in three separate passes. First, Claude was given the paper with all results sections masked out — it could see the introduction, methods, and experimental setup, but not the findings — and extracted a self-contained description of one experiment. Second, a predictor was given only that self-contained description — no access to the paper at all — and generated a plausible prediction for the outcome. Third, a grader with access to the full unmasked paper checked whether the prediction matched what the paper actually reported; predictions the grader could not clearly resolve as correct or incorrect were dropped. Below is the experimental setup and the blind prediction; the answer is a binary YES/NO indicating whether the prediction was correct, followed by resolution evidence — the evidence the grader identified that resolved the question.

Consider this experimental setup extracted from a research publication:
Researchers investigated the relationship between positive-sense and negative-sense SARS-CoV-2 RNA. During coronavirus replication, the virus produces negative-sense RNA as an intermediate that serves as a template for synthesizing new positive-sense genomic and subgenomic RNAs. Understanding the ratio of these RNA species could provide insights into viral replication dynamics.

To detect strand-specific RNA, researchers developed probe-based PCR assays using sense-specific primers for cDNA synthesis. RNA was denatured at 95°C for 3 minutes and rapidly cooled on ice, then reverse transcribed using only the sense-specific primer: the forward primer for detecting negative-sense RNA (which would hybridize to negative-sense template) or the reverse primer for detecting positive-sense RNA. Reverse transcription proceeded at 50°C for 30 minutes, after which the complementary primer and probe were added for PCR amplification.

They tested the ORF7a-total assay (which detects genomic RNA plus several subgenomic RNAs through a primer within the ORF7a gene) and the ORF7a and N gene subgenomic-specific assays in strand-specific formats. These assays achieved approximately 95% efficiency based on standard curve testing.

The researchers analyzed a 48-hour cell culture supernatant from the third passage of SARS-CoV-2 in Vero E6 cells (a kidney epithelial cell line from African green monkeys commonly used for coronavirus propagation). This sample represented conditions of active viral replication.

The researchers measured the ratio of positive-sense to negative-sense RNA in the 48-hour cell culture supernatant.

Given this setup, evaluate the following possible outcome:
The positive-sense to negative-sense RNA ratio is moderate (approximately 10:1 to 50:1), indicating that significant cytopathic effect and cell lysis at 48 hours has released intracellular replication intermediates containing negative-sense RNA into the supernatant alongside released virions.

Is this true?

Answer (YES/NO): NO